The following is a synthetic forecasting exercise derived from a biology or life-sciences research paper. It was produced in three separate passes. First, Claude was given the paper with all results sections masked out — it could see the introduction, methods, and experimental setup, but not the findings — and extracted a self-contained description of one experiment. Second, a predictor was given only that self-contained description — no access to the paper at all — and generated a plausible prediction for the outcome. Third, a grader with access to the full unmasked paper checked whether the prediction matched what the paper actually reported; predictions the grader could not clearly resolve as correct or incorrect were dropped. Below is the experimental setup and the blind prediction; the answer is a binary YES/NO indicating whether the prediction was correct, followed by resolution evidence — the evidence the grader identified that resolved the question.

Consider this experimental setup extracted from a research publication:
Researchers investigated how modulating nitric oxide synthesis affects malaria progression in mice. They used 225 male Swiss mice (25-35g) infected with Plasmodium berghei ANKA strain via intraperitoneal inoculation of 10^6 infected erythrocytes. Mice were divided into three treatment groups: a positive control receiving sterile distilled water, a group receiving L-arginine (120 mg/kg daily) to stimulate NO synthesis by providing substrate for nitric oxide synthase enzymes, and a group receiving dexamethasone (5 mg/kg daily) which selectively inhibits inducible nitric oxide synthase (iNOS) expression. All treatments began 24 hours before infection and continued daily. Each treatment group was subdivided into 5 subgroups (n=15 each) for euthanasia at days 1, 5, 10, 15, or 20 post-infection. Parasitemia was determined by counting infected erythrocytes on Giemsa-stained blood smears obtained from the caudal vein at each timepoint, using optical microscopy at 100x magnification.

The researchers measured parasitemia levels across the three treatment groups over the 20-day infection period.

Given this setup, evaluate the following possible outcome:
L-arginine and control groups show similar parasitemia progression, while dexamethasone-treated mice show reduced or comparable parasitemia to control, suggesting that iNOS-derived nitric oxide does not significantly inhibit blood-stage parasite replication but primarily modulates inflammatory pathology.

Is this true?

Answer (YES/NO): YES